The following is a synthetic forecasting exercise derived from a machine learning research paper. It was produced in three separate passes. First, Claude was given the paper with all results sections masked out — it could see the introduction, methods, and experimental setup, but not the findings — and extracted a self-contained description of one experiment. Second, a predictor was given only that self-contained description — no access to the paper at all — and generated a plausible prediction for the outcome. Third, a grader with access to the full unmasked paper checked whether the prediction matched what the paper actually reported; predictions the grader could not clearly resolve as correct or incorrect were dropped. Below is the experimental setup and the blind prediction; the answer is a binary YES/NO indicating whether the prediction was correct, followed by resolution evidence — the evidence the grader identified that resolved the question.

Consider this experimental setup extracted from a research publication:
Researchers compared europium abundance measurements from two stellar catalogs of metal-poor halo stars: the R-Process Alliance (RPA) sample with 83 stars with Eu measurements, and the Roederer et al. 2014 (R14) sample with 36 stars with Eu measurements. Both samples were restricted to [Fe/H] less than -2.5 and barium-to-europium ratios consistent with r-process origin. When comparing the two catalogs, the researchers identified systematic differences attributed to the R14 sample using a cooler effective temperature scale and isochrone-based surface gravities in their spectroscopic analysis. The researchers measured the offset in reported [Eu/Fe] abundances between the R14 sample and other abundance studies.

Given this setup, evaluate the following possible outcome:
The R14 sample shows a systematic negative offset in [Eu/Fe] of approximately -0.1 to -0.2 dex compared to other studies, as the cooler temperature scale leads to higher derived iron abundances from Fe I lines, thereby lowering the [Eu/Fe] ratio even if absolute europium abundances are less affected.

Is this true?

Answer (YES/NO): NO